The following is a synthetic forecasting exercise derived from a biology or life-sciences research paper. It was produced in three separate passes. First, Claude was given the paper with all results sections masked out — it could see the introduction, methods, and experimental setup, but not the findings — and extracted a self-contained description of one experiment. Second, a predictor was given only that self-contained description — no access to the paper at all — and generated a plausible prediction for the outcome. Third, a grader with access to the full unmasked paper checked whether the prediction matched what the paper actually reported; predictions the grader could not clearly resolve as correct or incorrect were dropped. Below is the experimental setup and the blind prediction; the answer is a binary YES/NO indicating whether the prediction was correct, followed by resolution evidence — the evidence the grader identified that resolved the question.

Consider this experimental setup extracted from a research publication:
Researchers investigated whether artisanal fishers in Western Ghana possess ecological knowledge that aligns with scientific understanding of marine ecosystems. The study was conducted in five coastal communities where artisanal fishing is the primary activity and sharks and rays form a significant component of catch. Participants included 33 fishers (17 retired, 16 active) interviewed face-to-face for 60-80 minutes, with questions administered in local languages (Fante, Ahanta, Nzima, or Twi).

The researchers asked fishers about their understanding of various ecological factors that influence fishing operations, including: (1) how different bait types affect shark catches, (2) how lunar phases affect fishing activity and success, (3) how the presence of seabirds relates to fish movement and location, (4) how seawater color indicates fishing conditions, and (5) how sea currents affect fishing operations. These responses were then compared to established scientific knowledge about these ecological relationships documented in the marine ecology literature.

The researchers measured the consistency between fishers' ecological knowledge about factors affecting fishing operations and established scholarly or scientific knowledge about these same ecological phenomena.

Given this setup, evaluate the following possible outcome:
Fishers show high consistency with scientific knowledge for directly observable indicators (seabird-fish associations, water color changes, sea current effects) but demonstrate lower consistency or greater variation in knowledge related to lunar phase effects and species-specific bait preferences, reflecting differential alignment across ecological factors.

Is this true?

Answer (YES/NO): NO